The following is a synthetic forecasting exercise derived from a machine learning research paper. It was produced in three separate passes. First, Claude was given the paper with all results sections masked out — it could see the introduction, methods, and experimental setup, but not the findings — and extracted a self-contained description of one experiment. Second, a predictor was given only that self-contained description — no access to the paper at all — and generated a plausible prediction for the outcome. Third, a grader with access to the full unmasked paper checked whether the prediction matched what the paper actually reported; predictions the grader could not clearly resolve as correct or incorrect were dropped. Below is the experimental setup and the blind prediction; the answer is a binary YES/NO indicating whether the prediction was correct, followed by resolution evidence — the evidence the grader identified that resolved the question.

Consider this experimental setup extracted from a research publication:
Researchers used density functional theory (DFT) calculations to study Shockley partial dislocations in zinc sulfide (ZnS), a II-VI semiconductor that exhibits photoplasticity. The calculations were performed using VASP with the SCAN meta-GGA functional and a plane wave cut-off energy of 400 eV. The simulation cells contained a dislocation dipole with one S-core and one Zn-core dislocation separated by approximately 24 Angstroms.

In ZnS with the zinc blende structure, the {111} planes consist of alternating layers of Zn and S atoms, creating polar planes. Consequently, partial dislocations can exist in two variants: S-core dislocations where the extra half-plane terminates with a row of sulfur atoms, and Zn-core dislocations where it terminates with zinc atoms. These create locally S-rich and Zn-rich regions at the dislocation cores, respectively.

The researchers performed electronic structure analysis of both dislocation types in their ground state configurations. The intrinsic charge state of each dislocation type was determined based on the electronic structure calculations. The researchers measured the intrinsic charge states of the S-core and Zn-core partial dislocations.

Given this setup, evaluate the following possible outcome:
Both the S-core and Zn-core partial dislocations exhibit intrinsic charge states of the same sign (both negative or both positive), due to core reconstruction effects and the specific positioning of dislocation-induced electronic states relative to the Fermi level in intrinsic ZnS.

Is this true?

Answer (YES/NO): NO